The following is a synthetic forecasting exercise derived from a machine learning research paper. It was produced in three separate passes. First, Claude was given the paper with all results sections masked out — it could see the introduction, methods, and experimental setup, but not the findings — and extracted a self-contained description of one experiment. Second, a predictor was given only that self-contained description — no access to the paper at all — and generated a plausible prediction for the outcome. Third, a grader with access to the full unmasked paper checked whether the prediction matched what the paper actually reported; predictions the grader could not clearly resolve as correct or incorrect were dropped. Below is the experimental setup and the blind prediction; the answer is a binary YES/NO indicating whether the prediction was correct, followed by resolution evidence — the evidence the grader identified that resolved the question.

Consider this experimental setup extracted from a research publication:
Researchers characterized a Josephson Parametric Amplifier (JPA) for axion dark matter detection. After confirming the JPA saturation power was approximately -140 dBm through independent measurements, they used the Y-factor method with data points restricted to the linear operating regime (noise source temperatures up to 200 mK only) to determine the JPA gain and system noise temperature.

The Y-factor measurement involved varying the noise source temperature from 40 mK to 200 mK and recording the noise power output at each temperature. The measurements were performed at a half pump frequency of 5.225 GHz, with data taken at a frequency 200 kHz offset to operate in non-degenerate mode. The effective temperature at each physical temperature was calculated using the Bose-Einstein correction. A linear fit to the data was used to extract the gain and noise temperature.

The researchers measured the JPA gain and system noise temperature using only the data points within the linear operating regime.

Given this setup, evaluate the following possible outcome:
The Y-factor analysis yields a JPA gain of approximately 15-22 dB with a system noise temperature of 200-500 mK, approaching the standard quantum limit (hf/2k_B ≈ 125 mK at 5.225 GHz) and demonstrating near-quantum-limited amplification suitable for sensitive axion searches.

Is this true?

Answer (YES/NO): YES